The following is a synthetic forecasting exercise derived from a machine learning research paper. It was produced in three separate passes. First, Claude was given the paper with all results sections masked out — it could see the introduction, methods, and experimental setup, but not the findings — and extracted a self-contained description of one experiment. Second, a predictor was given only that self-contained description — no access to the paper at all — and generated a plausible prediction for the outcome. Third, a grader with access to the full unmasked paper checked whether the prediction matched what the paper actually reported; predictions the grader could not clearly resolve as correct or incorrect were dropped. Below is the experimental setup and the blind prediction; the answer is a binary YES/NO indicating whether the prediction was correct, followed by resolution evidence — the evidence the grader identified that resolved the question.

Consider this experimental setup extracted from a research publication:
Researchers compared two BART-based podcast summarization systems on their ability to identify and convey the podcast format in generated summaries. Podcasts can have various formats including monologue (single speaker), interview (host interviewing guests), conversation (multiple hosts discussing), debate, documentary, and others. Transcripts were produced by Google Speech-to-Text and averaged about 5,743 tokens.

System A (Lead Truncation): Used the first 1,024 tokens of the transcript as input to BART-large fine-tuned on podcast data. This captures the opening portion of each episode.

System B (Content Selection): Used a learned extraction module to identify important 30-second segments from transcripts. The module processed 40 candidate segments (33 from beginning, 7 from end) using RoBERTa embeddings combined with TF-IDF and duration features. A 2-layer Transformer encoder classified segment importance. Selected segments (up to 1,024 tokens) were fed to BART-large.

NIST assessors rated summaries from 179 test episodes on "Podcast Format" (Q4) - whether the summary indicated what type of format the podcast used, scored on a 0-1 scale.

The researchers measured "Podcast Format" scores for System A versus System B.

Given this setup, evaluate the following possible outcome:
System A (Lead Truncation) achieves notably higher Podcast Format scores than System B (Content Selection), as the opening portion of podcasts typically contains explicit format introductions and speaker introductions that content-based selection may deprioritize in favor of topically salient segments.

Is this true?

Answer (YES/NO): NO